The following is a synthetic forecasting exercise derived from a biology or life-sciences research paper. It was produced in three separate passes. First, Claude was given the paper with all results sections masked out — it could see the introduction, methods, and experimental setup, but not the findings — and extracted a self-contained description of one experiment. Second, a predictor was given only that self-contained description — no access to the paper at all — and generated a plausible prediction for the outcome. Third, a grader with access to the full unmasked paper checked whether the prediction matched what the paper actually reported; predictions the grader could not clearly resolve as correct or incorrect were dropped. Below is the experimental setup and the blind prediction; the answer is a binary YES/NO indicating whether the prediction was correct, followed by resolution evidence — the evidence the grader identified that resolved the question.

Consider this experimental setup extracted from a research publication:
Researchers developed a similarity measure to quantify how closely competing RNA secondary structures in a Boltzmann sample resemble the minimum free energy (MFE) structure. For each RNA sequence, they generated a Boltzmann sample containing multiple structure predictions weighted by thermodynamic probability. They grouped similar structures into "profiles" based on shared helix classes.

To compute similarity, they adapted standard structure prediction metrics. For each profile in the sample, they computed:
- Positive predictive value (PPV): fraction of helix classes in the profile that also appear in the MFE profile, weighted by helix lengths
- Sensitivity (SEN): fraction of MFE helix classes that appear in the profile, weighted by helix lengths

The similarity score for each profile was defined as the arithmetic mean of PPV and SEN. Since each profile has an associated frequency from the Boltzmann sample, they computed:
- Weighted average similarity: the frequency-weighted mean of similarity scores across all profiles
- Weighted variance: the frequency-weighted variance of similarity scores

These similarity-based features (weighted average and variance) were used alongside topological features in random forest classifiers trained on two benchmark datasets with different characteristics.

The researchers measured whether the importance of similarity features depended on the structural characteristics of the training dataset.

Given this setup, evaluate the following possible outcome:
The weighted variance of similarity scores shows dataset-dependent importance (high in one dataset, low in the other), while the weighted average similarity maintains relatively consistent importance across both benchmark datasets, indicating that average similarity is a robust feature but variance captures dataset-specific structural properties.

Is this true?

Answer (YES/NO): NO